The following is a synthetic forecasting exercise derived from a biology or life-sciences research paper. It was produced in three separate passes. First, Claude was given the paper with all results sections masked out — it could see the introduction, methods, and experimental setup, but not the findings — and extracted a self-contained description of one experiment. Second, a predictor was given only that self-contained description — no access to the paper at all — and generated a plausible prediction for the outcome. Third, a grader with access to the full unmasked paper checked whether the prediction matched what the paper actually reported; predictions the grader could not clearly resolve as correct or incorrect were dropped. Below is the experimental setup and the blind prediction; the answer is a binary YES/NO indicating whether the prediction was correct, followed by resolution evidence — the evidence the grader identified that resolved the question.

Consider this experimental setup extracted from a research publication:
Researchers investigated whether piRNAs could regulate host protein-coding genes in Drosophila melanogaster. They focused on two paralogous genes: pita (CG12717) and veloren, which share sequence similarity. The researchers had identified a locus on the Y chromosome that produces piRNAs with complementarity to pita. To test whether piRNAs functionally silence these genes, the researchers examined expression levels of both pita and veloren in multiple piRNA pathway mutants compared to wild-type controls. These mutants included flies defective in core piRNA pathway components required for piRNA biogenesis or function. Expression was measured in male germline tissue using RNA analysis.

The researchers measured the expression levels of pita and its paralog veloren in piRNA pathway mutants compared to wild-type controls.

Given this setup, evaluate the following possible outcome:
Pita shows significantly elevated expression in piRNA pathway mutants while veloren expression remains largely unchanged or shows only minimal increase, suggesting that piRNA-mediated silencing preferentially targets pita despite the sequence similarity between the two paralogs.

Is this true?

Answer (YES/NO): YES